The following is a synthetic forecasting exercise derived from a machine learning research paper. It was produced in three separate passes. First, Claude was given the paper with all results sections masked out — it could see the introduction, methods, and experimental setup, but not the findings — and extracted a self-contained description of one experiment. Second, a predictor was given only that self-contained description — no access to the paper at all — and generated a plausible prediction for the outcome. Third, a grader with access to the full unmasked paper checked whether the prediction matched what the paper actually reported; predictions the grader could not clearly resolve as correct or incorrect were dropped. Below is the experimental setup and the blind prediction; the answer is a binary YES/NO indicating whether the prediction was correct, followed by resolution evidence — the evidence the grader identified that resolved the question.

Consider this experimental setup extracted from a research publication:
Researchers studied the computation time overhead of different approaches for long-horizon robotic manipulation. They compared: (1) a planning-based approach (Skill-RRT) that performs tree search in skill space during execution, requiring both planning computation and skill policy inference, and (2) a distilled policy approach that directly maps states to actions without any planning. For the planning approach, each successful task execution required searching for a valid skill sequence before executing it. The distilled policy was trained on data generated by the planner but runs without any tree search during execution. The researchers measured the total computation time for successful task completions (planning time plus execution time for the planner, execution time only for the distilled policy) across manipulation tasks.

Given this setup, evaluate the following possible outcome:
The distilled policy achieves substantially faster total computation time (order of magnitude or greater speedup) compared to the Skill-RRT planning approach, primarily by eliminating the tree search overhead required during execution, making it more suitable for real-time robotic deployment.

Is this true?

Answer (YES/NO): YES